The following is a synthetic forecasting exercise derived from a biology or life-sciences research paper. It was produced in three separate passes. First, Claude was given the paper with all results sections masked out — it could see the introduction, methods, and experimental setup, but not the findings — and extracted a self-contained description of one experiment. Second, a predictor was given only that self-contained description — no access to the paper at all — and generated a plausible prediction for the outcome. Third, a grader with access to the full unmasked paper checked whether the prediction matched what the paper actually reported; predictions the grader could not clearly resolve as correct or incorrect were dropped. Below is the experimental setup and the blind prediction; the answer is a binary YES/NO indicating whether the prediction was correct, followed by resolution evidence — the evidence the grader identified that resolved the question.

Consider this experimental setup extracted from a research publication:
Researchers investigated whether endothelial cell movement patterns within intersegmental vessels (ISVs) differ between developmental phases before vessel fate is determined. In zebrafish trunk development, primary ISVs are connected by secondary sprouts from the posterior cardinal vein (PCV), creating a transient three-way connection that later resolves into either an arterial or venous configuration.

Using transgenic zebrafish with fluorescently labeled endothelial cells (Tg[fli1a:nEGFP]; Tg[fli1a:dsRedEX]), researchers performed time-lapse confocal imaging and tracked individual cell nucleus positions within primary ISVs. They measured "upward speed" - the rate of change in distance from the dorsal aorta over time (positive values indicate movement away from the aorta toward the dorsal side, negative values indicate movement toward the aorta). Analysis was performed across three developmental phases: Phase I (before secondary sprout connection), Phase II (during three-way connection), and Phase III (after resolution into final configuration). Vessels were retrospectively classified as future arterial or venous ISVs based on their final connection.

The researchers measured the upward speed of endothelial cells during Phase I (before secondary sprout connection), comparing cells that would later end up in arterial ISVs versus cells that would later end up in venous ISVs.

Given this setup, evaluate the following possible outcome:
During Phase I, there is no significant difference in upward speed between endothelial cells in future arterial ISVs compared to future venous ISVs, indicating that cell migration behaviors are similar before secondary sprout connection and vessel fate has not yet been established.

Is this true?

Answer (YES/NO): NO